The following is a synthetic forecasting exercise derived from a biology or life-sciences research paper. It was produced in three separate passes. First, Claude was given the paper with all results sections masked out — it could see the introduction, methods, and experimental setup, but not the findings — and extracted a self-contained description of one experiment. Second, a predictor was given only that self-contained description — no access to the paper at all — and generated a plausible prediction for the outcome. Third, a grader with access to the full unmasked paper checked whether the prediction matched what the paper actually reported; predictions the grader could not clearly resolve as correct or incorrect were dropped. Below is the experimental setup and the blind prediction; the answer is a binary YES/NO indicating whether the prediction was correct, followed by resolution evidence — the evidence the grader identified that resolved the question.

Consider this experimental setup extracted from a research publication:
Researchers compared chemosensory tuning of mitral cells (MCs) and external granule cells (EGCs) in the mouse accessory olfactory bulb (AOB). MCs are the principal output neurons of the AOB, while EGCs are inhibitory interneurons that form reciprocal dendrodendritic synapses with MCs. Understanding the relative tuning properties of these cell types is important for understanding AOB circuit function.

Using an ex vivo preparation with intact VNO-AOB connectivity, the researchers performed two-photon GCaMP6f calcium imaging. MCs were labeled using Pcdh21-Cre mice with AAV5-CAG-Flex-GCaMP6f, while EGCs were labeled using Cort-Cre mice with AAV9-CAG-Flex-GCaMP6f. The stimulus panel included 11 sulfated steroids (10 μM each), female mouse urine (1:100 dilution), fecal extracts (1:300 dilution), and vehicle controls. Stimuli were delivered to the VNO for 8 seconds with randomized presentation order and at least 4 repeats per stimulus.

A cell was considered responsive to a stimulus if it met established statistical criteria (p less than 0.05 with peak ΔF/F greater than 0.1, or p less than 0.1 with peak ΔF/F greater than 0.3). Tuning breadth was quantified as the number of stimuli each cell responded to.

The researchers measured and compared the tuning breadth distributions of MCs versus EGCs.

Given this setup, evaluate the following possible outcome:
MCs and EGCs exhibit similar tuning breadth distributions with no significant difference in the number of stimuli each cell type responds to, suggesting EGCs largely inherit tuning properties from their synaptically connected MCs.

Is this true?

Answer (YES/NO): NO